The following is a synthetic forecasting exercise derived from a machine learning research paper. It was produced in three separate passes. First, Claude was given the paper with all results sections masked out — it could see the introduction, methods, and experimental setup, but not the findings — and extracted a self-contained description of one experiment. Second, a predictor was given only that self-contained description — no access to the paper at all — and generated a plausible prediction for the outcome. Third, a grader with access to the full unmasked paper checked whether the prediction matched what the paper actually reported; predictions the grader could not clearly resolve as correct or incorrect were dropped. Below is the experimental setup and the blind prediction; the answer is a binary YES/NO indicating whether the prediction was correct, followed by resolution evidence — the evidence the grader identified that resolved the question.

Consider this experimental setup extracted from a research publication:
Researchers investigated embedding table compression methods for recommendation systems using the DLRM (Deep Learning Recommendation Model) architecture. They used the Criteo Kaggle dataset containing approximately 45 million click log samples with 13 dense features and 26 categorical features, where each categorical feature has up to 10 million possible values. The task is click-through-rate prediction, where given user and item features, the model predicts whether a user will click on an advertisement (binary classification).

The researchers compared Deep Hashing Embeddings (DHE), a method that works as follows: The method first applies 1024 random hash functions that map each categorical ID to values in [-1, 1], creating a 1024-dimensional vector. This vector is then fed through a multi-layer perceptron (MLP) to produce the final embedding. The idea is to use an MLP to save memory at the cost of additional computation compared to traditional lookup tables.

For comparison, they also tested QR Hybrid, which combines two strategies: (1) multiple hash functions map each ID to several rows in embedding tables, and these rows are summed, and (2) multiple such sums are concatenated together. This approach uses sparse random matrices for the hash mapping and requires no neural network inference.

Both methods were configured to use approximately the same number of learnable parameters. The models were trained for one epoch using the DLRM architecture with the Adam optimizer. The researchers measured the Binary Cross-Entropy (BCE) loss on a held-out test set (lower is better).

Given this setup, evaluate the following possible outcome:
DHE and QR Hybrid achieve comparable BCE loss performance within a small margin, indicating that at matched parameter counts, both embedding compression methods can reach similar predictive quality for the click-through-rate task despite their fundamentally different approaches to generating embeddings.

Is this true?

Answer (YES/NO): NO